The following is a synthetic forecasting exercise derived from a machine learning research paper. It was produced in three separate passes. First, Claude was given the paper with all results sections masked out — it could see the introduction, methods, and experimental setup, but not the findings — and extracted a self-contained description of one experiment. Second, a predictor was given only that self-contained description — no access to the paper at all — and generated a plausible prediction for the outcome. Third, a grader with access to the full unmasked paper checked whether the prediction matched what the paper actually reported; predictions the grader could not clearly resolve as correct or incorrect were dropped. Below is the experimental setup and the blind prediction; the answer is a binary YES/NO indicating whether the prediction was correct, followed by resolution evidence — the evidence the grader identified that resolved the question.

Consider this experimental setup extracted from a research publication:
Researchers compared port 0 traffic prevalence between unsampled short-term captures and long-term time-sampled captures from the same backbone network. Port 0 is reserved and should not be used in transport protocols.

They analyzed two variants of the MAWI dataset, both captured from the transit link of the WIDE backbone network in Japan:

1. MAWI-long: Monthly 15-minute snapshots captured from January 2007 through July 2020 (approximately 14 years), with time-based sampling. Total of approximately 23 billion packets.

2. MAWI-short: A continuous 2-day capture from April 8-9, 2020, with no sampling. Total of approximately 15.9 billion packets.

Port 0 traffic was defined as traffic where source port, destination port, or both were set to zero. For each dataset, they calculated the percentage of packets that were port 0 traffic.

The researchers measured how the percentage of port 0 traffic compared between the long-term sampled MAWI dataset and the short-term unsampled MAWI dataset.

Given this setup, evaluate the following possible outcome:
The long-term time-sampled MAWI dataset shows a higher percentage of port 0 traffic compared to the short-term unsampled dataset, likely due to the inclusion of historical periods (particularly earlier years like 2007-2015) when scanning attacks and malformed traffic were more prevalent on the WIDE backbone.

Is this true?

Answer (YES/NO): YES